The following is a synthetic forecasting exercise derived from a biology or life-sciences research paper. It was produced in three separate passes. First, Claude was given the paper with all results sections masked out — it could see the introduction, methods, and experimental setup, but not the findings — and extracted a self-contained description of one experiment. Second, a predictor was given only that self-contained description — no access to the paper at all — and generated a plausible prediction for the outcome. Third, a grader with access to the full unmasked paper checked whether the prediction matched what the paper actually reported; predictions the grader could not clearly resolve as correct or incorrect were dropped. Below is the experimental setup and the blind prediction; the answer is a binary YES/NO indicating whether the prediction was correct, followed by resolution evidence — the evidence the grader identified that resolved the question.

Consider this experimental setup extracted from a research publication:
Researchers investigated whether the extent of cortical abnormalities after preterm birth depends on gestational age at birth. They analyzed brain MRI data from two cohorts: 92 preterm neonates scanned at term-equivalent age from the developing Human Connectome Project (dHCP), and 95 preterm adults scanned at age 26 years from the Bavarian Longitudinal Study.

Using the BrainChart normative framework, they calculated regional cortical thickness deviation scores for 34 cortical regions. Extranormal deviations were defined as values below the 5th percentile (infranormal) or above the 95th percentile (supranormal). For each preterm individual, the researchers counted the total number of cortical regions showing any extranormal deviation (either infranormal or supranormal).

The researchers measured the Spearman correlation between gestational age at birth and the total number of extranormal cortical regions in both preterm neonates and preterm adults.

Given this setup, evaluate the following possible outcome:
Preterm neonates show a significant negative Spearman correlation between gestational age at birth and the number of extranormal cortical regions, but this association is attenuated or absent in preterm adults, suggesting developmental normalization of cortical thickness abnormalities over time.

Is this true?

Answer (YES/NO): NO